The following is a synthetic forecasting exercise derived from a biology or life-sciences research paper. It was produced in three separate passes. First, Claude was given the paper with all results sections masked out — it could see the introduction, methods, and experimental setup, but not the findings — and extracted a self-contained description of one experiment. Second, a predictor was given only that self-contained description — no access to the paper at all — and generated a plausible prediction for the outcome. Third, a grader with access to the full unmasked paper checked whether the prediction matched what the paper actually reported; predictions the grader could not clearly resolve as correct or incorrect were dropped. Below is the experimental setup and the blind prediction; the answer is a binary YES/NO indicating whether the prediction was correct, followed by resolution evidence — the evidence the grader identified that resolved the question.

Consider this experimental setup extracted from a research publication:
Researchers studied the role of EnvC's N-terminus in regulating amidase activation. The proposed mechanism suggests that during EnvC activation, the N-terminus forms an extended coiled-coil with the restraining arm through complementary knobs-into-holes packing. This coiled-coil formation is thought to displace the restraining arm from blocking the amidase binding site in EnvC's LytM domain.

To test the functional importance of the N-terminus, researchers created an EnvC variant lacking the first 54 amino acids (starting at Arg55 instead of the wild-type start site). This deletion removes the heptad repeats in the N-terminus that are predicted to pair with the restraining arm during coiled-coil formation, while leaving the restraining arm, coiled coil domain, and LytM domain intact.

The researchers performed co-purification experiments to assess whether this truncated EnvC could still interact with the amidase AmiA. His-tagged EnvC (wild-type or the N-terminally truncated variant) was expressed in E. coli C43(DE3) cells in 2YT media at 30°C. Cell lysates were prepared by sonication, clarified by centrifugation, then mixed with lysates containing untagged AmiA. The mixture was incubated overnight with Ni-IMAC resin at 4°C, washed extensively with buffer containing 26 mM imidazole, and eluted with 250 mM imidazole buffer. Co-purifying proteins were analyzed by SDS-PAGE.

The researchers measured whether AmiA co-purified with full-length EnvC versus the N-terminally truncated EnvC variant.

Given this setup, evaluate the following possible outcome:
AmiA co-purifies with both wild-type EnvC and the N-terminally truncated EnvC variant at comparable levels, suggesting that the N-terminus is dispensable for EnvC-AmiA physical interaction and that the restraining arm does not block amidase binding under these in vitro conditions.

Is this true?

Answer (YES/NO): NO